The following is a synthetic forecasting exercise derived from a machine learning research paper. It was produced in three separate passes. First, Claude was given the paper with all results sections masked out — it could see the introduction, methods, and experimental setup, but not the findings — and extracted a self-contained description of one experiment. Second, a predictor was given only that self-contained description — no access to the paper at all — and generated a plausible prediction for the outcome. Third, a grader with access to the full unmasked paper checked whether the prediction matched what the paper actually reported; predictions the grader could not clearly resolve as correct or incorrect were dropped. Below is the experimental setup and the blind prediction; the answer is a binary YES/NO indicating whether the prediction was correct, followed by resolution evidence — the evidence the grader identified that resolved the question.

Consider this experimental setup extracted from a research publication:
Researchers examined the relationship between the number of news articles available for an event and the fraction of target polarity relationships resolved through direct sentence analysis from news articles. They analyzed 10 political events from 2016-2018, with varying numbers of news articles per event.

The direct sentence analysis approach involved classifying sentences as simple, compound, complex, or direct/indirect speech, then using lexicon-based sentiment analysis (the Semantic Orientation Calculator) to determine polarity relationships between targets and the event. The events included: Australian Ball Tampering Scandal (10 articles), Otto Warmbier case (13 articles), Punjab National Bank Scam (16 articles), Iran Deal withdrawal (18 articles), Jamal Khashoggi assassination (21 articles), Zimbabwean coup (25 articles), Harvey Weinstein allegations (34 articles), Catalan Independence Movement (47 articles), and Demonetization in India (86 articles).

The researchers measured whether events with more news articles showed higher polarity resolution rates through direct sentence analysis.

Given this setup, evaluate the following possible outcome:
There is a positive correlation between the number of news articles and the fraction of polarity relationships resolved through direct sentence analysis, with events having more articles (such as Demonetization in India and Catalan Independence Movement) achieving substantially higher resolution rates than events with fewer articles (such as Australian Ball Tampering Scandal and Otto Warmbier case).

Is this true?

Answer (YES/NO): NO